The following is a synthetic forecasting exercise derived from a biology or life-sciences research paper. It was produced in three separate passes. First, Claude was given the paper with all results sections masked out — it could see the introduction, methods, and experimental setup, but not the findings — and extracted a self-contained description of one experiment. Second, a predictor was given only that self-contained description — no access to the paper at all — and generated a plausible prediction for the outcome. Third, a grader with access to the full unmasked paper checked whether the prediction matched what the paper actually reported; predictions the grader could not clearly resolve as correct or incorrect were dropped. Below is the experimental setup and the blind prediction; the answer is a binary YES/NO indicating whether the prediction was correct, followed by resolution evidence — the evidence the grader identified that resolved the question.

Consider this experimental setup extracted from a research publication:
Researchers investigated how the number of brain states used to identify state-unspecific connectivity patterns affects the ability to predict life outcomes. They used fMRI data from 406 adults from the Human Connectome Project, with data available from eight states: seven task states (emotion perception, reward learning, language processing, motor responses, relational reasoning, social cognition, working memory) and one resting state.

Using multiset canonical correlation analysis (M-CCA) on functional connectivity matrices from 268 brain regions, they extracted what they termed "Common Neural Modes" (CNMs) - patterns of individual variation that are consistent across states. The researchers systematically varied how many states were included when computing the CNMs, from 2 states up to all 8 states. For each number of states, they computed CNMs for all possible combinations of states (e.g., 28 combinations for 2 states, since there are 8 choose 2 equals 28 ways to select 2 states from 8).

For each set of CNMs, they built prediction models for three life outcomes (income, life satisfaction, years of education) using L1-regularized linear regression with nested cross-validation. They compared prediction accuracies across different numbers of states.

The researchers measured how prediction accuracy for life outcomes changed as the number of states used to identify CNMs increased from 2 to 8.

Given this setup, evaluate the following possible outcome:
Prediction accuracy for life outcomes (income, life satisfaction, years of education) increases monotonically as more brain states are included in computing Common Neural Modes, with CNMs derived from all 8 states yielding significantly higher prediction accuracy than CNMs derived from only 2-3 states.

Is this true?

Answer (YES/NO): YES